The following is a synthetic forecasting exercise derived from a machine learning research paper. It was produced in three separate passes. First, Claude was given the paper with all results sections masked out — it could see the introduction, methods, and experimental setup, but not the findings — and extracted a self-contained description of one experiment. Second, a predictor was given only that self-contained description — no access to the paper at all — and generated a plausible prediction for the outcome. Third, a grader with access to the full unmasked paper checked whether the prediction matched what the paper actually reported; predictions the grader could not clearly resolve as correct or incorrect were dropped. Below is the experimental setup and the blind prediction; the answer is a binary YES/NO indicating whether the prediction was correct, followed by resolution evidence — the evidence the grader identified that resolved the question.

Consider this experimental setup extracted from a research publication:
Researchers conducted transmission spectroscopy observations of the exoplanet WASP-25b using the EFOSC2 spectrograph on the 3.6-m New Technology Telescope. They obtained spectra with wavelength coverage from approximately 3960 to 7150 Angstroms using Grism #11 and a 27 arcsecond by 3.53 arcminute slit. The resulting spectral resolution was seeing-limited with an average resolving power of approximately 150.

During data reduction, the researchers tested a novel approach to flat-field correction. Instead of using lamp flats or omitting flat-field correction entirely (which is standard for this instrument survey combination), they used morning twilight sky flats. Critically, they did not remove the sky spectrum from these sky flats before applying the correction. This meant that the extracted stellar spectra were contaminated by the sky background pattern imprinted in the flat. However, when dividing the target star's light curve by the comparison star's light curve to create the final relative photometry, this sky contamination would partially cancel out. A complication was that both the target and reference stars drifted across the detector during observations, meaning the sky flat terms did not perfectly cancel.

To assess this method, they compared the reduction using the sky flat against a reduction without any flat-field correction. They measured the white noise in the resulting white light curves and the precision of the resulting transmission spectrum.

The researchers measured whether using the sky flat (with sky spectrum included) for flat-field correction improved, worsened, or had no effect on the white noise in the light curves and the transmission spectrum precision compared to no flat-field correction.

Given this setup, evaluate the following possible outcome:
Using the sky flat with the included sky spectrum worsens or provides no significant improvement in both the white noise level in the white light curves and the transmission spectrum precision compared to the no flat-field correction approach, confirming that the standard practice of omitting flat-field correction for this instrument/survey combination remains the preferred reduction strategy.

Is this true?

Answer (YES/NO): NO